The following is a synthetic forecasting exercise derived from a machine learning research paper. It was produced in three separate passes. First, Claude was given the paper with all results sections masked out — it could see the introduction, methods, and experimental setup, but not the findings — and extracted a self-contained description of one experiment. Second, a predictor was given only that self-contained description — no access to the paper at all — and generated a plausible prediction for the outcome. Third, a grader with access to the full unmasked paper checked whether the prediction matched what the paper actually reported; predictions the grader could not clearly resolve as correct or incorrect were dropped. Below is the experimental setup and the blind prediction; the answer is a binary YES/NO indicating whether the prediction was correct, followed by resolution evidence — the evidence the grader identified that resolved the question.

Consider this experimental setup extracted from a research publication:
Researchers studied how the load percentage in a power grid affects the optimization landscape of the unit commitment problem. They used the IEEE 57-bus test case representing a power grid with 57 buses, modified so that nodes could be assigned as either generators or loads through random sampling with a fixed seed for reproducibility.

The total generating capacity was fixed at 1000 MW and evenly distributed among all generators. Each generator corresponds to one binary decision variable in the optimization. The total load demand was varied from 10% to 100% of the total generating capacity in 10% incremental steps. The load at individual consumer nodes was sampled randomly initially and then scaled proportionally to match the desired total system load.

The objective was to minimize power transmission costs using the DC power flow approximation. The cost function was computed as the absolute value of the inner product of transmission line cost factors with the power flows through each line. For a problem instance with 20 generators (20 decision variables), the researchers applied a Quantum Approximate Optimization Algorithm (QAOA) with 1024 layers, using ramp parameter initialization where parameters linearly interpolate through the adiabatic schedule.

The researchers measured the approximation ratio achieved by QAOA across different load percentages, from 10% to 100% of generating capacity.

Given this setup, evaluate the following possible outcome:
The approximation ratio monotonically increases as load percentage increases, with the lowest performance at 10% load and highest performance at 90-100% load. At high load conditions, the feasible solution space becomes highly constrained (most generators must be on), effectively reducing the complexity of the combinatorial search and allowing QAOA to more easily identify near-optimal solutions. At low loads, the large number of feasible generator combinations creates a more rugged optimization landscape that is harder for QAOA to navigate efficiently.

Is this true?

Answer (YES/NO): NO